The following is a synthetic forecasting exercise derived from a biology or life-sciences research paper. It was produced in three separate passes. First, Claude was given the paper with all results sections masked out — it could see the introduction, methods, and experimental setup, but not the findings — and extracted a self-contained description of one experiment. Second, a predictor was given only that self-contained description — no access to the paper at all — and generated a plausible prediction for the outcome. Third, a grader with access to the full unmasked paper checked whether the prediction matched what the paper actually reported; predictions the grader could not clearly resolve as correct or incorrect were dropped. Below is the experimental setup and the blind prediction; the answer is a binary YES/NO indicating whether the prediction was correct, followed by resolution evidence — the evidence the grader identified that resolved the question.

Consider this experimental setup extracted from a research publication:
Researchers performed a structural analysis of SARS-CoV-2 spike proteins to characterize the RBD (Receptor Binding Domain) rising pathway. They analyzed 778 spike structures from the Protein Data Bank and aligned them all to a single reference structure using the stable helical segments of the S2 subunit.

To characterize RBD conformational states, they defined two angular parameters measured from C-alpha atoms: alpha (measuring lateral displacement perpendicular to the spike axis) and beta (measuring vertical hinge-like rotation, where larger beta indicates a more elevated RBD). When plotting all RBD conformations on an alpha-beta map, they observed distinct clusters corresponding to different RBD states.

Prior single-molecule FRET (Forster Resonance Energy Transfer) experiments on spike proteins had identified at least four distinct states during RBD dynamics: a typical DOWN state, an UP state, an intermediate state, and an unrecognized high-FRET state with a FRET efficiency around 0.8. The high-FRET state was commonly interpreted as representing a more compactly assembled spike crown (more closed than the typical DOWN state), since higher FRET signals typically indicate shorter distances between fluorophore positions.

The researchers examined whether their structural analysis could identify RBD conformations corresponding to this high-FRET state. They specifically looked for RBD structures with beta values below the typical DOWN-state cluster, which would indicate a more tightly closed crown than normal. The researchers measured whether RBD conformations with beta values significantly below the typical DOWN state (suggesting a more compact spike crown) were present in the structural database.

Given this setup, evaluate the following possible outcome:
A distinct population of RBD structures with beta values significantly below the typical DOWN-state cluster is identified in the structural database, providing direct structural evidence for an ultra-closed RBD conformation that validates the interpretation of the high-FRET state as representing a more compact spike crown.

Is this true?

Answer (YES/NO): NO